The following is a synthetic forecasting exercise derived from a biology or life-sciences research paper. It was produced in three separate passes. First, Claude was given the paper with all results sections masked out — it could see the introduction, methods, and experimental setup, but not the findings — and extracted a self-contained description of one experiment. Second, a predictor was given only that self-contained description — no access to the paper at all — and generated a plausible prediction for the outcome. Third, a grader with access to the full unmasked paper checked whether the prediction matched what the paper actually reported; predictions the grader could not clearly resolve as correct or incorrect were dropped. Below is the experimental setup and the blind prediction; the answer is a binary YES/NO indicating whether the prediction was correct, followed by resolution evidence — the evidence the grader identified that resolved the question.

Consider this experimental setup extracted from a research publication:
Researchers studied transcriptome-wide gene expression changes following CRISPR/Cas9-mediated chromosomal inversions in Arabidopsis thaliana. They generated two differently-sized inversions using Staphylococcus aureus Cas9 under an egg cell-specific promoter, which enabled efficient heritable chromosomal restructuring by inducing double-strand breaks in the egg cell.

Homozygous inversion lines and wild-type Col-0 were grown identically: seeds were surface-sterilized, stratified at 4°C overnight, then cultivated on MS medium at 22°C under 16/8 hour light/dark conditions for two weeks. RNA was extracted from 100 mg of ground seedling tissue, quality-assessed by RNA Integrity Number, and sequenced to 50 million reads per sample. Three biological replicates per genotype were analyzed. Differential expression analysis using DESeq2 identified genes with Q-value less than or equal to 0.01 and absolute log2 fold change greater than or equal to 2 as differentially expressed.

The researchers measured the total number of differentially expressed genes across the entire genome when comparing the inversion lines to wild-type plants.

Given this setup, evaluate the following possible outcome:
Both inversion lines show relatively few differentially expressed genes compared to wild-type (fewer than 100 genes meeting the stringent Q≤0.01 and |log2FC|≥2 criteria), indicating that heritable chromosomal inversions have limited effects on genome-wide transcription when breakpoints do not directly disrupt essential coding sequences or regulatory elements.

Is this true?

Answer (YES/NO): NO